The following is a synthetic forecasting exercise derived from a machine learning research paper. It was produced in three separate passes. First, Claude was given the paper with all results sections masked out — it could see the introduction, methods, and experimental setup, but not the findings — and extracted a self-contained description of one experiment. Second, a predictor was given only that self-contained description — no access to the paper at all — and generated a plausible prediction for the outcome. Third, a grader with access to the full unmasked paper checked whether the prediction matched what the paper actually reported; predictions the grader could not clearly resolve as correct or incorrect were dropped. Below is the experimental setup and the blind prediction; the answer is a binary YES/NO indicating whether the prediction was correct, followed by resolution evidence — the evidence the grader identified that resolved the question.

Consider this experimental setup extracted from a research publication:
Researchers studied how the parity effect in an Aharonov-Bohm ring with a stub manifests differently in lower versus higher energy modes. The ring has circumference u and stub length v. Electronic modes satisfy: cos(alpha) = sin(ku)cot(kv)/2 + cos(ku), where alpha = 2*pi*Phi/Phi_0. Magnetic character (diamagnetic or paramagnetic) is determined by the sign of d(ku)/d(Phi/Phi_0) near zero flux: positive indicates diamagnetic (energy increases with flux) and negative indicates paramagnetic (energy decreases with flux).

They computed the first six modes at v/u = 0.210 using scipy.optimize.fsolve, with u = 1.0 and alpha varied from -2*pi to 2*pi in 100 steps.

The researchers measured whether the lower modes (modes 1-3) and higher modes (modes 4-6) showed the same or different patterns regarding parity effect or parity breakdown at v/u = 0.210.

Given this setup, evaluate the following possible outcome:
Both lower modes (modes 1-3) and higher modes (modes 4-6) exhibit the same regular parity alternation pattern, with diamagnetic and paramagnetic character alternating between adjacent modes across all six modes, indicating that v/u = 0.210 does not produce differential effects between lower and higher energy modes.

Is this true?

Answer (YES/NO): NO